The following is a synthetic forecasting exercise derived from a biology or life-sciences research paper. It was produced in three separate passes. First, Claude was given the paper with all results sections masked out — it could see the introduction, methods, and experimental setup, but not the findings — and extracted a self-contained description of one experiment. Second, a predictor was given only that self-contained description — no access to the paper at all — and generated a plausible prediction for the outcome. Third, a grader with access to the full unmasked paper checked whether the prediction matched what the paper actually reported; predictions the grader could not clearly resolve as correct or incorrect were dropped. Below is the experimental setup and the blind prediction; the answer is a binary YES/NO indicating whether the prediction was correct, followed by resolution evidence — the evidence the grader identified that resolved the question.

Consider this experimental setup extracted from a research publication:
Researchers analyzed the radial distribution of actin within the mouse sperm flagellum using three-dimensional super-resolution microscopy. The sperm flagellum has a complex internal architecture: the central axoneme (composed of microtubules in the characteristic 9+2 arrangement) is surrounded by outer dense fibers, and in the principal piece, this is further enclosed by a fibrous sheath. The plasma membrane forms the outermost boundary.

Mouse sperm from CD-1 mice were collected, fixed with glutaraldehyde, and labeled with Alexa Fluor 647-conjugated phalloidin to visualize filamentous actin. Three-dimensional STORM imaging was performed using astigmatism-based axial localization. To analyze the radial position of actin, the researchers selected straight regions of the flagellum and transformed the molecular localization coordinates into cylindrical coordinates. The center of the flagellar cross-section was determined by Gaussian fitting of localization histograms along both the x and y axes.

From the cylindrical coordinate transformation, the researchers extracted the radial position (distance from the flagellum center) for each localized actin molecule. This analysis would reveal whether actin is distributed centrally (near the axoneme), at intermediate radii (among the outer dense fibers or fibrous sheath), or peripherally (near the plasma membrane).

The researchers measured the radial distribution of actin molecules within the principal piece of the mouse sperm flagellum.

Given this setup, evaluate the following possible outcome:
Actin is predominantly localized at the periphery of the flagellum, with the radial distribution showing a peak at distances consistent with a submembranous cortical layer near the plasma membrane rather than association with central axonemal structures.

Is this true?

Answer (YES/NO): NO